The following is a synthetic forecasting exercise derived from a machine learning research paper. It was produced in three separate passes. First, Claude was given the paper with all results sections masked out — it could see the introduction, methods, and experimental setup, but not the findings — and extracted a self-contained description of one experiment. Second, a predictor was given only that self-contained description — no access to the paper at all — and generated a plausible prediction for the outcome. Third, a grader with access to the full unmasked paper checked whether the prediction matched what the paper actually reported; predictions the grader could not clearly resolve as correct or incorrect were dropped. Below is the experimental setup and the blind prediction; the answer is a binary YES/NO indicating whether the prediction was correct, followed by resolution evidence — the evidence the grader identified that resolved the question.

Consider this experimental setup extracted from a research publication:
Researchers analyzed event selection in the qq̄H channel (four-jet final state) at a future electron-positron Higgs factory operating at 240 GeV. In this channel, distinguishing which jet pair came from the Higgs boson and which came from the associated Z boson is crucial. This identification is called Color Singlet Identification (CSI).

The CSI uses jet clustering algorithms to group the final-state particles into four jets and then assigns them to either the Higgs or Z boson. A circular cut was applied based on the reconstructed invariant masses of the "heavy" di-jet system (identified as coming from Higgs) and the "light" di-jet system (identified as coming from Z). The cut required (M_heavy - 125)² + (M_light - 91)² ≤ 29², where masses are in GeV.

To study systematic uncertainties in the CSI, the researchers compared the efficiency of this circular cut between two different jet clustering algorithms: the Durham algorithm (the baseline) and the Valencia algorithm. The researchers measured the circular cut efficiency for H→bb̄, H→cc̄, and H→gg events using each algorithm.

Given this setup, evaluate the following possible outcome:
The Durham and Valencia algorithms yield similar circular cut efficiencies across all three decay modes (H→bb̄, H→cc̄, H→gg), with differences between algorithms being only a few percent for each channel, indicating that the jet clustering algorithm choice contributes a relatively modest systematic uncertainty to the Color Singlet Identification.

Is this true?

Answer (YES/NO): NO